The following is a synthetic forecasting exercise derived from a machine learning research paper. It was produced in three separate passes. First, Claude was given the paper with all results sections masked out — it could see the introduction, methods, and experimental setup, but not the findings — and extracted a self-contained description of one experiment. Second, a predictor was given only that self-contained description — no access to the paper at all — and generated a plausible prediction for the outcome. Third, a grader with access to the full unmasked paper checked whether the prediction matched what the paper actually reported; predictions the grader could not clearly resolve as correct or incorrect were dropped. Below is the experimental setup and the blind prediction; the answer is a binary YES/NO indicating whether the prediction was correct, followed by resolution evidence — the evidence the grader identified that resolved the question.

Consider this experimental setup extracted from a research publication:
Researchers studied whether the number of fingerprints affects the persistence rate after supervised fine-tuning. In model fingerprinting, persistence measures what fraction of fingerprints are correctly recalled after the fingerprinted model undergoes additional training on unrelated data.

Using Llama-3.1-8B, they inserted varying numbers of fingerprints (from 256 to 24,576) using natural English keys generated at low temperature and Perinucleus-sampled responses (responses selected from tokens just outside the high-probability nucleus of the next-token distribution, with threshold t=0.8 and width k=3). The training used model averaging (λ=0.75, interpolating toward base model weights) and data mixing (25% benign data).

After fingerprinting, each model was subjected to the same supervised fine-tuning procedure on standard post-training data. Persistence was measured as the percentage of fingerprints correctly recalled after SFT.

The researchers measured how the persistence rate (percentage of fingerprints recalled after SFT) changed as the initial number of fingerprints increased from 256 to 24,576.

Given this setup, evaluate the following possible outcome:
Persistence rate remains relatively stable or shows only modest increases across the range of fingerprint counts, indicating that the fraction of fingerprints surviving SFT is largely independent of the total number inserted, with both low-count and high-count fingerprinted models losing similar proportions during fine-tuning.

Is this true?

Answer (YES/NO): NO